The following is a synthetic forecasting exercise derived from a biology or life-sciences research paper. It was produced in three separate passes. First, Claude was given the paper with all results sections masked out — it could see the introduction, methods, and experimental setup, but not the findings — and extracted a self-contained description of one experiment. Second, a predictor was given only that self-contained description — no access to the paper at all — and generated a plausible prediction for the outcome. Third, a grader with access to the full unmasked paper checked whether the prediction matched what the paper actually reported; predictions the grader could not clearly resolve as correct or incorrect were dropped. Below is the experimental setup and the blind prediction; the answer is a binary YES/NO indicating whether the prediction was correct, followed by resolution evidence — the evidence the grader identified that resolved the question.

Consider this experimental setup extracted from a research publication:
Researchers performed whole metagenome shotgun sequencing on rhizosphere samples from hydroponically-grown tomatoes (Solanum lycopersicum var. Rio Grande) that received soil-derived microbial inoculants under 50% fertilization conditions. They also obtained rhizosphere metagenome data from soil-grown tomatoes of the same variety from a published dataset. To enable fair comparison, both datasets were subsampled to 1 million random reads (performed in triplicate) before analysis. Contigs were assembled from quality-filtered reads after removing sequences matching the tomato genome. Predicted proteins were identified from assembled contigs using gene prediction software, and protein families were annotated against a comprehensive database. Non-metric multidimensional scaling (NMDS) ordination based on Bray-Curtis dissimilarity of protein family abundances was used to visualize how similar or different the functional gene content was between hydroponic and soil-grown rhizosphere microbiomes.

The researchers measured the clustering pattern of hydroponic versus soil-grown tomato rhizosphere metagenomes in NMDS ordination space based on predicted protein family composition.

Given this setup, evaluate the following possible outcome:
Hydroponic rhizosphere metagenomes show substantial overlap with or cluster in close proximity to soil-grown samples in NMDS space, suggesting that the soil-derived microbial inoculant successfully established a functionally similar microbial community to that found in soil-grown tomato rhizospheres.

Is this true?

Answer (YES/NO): NO